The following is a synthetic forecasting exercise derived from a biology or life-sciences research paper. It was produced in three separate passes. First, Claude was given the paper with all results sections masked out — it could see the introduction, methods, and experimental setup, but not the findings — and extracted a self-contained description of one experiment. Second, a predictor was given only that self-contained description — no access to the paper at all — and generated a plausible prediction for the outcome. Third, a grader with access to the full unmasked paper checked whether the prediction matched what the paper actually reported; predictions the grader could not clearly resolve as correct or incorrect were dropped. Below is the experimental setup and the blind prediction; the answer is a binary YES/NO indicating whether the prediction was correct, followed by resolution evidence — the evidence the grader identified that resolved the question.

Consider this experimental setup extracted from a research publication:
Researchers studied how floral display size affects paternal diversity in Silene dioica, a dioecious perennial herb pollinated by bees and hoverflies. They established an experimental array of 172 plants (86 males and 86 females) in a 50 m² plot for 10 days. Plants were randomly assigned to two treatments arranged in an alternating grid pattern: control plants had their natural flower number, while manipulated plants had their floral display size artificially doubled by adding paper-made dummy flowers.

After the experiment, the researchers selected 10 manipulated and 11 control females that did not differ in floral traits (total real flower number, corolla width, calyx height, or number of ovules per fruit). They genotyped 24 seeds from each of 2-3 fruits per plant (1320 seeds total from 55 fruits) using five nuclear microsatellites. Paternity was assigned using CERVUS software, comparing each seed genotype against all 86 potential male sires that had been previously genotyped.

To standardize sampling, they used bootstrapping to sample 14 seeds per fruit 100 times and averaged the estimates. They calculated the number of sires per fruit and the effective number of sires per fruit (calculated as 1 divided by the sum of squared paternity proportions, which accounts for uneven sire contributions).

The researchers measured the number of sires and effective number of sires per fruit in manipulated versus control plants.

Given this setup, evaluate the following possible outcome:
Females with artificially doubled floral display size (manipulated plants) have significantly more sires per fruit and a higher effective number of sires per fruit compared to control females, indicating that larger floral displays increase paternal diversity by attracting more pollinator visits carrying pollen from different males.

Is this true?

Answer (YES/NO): NO